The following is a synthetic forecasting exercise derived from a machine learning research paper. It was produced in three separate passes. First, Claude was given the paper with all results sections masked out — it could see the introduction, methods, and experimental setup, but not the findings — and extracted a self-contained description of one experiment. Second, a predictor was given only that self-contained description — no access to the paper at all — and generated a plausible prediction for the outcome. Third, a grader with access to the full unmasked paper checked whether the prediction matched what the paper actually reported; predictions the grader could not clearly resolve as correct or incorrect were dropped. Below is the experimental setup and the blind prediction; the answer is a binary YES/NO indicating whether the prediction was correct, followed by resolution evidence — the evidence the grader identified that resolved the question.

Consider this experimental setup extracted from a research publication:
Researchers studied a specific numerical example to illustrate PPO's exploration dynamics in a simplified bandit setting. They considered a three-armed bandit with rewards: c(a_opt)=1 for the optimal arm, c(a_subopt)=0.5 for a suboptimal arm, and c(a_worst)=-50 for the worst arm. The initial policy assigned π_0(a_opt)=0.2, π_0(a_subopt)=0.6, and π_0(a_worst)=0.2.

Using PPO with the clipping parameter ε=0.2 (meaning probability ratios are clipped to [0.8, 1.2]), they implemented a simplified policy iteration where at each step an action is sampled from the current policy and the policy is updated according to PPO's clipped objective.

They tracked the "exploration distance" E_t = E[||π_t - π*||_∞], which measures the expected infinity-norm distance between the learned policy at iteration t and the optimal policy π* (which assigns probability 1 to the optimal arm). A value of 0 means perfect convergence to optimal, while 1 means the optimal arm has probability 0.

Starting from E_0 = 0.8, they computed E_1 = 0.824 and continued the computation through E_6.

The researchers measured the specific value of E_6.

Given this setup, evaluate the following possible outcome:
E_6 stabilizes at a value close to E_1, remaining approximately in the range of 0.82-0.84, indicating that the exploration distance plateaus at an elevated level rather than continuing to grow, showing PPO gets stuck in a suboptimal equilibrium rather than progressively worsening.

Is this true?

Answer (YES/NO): NO